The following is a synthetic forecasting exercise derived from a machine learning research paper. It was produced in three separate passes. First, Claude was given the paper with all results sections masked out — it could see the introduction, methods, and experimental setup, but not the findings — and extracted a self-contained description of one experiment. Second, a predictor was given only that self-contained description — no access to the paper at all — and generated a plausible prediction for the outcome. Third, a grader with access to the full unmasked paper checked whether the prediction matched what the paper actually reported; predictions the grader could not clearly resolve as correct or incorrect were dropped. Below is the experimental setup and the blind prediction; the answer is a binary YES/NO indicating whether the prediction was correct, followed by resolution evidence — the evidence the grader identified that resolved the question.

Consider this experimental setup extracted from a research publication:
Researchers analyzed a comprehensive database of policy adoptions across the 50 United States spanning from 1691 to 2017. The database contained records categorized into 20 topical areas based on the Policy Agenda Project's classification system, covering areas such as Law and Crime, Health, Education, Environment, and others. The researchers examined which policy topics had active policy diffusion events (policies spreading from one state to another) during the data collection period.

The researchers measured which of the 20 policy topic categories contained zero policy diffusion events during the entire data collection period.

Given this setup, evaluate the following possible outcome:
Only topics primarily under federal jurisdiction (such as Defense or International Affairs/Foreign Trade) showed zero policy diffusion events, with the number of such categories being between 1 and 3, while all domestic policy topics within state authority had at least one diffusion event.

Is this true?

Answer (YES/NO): YES